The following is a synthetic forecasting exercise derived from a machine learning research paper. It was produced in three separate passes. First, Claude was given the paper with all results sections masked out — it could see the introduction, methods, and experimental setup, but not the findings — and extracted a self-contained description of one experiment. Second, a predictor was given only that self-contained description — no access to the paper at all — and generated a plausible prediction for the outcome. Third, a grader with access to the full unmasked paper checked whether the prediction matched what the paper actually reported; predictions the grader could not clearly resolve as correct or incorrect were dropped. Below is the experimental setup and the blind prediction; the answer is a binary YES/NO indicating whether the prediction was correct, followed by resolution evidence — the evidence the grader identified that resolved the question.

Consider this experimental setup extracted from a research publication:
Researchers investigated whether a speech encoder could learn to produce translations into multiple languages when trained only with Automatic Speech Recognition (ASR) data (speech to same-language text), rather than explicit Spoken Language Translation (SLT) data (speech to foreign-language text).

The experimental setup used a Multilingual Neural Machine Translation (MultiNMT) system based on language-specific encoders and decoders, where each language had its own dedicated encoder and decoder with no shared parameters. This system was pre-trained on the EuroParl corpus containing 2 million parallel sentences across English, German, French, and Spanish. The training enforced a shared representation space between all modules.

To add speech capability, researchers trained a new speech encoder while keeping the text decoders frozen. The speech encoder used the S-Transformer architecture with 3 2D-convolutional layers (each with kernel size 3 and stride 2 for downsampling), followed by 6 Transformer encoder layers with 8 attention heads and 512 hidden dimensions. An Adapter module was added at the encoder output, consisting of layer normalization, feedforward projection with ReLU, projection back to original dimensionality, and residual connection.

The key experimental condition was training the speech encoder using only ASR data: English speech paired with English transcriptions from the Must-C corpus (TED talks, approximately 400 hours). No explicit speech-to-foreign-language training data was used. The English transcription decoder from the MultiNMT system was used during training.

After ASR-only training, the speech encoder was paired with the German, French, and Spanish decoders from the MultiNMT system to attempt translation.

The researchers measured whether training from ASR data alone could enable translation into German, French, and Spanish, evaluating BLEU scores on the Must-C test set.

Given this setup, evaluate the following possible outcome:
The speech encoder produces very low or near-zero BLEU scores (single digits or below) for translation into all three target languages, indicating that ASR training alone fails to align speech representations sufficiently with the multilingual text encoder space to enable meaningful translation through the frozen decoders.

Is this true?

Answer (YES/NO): NO